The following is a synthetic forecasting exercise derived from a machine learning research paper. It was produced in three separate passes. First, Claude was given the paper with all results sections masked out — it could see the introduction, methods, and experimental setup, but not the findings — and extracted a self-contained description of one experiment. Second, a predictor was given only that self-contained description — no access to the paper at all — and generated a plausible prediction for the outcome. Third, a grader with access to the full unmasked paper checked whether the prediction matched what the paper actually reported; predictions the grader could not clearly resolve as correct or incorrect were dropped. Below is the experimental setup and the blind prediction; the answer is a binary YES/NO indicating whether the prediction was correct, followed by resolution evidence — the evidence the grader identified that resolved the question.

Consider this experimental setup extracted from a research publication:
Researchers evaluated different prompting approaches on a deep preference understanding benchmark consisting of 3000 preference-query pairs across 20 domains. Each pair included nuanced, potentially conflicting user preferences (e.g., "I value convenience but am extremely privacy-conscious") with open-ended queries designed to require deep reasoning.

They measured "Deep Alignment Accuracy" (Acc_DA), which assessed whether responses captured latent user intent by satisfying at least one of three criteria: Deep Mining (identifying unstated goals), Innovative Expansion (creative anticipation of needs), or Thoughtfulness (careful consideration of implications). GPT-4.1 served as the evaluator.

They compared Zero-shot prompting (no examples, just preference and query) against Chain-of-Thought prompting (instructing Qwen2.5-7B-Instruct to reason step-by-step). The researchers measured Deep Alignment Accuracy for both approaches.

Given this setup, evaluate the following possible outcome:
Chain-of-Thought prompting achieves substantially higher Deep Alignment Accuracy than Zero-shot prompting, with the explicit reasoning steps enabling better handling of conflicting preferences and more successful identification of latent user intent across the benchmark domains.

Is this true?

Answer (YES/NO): YES